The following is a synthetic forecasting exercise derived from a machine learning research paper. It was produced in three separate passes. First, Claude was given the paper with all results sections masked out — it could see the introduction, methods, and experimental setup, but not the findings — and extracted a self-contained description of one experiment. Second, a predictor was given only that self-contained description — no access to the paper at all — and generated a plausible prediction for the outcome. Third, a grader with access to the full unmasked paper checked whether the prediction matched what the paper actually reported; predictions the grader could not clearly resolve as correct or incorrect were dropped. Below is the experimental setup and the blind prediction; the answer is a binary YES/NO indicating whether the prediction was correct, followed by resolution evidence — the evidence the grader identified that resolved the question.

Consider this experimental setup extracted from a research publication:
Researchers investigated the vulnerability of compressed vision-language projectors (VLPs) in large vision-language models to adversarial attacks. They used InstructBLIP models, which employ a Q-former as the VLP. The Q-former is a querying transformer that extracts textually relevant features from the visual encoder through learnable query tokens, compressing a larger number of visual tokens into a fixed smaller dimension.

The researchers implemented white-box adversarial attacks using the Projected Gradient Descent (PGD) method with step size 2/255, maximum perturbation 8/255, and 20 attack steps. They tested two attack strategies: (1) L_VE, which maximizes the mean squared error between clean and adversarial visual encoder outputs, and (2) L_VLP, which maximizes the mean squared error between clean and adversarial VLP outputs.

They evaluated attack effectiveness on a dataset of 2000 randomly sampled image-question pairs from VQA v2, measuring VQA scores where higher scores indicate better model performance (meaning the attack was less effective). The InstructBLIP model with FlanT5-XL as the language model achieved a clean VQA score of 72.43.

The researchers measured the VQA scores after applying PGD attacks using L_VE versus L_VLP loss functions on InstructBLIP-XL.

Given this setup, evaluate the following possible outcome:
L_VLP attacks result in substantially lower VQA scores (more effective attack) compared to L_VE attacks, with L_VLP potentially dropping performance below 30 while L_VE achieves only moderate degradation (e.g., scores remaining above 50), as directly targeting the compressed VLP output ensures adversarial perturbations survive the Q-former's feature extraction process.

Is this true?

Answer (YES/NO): NO